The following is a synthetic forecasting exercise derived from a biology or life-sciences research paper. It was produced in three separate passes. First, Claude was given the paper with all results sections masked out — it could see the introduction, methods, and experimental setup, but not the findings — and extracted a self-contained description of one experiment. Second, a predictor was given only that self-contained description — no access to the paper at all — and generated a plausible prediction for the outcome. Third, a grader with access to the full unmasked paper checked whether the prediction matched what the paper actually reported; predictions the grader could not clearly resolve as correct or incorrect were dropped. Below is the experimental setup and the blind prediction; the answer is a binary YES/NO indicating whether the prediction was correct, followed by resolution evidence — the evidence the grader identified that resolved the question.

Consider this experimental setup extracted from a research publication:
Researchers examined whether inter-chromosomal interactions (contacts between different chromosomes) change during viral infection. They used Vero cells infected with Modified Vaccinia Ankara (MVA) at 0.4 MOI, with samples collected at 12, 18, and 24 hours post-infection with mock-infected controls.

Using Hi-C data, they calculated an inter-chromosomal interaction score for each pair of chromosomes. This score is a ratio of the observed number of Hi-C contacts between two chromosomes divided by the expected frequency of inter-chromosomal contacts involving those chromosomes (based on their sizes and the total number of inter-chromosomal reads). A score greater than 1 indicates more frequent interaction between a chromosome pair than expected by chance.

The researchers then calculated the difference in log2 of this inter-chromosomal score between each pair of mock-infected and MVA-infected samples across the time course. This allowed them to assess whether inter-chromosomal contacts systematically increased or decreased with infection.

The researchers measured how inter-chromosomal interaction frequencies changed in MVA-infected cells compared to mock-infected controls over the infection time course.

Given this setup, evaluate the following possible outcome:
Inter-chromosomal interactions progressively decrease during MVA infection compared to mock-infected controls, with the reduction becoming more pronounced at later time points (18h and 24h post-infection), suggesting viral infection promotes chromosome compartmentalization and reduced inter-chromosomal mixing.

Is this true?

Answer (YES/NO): NO